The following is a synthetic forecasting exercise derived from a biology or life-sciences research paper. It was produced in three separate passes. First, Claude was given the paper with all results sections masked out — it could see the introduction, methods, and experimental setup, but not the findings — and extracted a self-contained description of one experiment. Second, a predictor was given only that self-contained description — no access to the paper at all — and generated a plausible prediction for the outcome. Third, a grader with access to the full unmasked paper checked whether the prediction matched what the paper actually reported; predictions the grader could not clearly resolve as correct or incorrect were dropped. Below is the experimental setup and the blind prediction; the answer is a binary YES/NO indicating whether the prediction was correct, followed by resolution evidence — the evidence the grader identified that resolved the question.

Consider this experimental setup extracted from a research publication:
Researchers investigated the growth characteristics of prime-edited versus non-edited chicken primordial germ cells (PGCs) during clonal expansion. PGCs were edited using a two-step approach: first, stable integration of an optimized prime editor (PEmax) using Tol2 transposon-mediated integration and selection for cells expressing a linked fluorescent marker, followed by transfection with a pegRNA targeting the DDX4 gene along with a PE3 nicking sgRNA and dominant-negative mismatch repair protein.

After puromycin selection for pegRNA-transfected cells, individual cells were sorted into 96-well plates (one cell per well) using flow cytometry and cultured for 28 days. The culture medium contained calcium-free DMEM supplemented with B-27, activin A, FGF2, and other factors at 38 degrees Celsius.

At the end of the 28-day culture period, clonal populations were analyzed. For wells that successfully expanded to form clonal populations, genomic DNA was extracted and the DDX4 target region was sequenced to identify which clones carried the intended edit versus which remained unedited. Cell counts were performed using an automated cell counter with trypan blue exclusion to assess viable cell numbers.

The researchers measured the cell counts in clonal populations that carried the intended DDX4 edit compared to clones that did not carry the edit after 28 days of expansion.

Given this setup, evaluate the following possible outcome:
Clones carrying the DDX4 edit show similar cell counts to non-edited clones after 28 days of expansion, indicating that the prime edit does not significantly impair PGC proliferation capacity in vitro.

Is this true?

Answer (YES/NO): YES